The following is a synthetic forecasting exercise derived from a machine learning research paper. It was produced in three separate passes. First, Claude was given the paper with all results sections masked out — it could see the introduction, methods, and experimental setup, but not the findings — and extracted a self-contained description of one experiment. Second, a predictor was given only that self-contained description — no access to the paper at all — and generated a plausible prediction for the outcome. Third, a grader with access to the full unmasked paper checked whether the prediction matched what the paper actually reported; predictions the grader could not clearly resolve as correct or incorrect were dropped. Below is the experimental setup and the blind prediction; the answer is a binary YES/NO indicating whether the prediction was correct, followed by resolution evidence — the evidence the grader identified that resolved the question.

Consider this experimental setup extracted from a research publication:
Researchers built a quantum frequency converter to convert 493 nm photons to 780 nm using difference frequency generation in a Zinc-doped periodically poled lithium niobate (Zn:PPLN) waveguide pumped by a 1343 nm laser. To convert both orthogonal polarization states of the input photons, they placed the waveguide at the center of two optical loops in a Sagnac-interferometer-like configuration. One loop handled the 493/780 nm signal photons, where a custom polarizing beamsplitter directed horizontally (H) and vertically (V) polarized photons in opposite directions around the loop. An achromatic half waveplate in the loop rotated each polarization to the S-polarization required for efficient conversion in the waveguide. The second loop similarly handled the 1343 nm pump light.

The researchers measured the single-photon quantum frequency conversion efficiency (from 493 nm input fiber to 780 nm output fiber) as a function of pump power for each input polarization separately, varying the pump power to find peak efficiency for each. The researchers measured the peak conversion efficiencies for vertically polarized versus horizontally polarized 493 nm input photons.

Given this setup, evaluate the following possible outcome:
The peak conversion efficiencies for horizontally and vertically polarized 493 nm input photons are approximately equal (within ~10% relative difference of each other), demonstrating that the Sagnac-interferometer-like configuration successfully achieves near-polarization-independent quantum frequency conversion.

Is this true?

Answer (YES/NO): YES